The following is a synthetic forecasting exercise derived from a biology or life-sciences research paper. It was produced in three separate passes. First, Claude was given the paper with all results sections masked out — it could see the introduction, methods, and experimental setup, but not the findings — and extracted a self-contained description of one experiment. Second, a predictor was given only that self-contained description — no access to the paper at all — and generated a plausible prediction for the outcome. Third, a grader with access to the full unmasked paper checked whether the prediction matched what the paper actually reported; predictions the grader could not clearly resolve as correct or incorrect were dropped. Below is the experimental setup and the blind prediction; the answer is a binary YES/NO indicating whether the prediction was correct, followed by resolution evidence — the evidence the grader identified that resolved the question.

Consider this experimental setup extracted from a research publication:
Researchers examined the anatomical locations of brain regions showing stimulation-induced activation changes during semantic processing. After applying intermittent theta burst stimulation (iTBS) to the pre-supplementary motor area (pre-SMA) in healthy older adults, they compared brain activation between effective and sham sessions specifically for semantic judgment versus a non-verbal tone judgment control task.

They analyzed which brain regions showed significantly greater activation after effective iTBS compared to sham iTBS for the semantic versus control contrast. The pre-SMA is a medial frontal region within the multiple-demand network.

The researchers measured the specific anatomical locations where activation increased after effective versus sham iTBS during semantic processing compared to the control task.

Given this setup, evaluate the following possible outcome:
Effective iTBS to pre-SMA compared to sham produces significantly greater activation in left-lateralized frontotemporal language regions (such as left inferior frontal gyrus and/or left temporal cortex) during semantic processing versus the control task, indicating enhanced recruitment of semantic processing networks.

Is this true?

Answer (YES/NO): NO